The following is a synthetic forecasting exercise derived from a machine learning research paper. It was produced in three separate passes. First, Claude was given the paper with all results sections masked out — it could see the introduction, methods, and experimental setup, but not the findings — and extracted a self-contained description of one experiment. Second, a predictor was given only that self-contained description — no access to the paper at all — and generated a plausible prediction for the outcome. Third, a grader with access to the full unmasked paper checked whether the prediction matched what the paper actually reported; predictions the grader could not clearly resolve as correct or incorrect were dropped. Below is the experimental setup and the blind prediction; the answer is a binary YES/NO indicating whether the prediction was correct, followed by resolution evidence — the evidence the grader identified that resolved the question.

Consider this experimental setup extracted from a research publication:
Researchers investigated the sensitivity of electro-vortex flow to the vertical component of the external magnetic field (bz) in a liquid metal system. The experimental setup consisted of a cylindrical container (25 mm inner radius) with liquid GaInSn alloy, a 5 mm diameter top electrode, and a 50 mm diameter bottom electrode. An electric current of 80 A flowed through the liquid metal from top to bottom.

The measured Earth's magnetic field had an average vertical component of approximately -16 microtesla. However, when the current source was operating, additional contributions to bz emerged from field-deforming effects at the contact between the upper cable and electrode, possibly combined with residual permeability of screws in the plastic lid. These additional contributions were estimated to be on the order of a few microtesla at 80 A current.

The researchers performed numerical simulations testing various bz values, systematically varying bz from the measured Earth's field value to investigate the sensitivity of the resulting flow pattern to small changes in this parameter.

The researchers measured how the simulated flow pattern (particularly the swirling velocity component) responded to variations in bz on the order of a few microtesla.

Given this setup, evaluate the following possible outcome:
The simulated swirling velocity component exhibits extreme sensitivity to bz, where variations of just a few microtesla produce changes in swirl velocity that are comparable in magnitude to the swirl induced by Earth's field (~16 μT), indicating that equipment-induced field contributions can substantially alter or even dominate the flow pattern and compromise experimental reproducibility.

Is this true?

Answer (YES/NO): NO